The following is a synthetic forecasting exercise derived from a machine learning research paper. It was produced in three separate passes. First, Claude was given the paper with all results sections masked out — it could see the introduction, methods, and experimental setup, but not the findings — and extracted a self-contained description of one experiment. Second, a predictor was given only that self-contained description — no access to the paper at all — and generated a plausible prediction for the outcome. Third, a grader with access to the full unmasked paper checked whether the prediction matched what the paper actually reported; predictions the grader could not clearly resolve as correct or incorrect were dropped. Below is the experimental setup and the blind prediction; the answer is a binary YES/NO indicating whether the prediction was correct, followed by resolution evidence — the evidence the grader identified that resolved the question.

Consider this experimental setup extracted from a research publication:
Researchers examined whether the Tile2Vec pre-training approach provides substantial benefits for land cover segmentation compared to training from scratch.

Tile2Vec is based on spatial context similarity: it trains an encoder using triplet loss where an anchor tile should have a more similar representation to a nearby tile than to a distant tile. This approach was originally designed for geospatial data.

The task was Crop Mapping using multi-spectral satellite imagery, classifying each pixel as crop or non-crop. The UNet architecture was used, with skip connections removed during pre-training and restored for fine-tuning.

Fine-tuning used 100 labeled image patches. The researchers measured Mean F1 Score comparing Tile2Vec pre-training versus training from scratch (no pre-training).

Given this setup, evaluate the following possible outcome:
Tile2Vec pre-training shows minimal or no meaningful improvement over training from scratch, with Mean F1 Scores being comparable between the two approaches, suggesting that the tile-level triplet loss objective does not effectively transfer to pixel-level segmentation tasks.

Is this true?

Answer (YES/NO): YES